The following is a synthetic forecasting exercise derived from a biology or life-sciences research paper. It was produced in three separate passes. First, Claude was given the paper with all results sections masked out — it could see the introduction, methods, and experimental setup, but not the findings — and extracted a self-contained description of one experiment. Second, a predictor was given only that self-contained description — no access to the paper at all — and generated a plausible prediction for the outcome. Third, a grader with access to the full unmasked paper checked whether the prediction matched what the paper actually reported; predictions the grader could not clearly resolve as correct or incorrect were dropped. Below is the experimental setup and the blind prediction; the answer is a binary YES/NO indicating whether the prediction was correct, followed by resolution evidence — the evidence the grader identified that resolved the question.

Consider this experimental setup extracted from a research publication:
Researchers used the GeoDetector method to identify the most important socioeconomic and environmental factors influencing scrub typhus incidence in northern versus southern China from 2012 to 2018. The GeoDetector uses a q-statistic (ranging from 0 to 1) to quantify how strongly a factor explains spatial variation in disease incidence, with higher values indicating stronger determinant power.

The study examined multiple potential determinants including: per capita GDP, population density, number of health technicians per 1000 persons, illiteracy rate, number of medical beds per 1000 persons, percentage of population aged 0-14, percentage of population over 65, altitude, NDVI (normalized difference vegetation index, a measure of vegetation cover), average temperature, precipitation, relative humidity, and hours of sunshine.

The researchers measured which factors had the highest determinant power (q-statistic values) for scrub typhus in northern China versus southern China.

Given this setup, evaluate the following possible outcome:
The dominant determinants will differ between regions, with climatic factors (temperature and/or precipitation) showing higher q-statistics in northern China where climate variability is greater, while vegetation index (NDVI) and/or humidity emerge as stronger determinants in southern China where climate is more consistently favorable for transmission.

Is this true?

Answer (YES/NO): NO